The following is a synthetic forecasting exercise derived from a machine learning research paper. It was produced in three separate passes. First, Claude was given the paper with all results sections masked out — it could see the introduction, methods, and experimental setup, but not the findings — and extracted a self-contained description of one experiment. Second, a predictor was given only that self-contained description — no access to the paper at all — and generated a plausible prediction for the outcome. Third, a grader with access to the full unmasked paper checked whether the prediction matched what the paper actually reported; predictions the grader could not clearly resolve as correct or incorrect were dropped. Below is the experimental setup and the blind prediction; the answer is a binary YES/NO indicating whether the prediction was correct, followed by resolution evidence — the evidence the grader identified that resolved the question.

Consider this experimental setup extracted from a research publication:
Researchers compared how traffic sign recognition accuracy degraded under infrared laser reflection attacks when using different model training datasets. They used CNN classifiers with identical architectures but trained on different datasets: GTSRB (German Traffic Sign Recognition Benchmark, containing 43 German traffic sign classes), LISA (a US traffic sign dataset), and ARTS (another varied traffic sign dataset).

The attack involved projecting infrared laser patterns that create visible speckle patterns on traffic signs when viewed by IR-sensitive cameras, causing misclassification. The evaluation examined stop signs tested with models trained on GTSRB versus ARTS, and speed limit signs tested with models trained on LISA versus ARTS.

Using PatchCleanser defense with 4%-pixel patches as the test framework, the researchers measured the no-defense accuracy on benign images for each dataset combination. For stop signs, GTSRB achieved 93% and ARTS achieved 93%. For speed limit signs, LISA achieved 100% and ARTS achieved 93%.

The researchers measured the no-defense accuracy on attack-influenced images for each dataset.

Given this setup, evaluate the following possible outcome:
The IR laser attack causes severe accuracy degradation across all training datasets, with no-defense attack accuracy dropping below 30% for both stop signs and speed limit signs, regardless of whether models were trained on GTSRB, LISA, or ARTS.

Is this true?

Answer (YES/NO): NO